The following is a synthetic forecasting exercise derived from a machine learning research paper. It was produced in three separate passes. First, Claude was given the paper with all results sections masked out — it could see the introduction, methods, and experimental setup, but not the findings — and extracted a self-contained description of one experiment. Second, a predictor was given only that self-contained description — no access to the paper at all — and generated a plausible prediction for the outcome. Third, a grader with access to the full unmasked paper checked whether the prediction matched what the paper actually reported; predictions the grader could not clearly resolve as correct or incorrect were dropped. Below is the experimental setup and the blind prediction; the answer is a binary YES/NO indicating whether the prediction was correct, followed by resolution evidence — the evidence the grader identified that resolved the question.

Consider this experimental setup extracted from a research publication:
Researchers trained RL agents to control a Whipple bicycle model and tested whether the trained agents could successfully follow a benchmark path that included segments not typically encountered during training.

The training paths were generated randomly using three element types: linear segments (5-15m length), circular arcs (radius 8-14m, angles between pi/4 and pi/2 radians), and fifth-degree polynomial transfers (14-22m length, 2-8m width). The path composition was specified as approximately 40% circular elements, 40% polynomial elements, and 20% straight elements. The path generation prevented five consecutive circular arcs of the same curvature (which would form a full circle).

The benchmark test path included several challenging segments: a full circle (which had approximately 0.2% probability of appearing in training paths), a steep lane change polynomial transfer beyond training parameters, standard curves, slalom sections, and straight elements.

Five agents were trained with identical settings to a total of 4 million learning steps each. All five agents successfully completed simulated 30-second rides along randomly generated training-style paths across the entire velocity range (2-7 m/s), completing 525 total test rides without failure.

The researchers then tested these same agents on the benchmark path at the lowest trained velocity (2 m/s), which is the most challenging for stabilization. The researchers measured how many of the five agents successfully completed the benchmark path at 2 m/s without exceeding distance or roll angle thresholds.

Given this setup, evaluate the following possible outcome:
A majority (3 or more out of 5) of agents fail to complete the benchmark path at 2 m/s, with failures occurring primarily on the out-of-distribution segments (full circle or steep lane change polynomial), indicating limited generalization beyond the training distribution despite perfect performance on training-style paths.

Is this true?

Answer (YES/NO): NO